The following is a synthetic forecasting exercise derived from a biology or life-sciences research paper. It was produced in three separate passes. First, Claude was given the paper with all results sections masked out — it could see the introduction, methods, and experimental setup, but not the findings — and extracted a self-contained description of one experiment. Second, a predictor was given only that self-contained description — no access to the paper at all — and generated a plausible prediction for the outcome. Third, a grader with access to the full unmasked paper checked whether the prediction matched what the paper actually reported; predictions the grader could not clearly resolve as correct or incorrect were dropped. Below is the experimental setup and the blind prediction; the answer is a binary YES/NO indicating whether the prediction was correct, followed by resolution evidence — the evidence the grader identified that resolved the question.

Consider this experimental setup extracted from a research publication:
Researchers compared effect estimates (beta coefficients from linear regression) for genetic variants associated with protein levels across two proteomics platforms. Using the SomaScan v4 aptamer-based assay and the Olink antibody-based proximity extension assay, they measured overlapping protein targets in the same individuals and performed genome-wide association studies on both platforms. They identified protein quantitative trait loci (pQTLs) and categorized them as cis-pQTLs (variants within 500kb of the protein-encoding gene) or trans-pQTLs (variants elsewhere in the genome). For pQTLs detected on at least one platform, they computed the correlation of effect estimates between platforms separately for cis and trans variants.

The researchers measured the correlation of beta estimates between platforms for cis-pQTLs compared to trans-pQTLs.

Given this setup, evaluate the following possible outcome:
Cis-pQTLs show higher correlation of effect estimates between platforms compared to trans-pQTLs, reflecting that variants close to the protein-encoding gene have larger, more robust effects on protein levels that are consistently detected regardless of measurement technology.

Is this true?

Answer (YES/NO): YES